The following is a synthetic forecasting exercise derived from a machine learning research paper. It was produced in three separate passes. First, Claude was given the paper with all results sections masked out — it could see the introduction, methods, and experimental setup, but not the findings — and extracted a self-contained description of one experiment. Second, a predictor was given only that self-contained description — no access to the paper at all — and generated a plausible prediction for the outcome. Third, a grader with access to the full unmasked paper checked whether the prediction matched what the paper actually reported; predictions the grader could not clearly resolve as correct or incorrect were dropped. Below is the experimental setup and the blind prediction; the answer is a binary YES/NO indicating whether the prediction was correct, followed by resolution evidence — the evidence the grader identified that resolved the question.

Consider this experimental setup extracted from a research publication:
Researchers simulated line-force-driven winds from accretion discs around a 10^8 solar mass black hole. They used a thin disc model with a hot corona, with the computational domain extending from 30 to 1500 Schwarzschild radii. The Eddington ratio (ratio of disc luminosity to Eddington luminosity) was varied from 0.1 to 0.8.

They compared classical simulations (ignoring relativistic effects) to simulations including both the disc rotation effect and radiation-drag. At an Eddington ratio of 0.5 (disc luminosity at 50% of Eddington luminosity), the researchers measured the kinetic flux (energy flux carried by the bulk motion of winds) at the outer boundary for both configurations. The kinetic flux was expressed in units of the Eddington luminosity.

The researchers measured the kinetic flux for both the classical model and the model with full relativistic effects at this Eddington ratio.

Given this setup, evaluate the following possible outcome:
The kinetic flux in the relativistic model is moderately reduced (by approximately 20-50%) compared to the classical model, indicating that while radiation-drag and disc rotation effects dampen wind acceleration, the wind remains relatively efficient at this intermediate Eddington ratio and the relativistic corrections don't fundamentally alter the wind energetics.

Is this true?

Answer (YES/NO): NO